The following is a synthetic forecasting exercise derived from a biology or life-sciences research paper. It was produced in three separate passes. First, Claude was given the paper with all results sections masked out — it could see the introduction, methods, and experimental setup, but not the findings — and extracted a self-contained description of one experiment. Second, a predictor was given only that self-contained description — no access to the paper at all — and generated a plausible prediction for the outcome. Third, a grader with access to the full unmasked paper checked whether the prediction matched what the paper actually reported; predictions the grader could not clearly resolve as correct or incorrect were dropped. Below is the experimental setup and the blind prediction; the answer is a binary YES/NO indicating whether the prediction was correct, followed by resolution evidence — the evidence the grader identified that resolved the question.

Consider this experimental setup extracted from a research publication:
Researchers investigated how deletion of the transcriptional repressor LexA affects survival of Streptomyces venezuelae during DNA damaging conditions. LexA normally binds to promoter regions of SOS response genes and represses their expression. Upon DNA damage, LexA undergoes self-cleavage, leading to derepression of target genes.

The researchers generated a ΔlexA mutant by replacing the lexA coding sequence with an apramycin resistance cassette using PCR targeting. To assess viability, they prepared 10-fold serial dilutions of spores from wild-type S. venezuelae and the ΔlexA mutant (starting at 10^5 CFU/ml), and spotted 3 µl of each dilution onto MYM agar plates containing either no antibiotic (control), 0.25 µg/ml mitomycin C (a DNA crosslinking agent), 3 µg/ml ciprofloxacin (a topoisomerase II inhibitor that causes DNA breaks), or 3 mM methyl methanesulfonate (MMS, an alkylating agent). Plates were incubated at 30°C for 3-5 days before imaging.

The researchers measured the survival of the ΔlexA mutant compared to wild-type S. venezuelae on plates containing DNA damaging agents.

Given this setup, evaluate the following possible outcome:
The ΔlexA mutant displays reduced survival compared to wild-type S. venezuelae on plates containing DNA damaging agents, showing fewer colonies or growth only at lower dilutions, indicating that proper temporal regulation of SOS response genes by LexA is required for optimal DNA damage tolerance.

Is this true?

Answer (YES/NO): YES